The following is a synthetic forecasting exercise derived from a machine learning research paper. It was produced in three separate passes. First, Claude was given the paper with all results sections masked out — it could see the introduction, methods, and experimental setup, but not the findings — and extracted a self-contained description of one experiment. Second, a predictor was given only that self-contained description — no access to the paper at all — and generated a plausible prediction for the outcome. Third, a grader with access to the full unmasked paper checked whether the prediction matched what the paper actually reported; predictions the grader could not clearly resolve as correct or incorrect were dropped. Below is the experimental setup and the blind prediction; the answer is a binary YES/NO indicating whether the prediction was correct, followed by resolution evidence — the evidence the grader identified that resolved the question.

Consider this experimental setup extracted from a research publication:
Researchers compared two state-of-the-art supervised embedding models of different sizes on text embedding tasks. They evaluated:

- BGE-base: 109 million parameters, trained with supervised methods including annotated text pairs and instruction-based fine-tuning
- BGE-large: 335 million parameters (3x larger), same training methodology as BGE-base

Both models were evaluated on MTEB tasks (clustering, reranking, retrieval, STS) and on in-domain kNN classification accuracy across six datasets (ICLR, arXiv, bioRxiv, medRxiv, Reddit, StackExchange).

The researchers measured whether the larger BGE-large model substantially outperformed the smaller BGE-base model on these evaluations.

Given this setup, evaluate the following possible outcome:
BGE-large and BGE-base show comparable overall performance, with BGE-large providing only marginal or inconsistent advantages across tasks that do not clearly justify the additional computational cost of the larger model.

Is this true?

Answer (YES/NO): YES